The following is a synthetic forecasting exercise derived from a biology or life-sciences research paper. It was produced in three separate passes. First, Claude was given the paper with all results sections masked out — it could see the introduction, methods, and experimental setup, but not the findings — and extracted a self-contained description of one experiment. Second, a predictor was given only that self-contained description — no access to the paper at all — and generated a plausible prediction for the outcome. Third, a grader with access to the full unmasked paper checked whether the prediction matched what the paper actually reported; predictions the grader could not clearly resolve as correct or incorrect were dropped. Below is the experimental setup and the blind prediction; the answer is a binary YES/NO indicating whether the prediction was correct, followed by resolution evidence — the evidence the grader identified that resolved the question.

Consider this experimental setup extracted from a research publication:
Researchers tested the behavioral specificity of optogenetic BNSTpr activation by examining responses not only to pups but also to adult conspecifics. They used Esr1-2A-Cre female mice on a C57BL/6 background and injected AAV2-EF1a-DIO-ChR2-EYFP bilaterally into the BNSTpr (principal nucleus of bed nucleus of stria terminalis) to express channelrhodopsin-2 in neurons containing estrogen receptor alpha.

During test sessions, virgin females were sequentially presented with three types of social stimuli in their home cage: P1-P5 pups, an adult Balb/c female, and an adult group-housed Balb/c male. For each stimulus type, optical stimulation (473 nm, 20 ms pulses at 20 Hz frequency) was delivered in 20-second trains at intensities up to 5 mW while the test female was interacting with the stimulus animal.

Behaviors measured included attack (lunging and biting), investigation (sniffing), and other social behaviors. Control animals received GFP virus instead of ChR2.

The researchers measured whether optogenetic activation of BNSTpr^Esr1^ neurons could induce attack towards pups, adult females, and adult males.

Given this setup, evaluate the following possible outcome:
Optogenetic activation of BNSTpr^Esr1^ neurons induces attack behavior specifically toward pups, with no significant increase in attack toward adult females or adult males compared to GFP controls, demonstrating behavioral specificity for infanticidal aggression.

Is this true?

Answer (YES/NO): NO